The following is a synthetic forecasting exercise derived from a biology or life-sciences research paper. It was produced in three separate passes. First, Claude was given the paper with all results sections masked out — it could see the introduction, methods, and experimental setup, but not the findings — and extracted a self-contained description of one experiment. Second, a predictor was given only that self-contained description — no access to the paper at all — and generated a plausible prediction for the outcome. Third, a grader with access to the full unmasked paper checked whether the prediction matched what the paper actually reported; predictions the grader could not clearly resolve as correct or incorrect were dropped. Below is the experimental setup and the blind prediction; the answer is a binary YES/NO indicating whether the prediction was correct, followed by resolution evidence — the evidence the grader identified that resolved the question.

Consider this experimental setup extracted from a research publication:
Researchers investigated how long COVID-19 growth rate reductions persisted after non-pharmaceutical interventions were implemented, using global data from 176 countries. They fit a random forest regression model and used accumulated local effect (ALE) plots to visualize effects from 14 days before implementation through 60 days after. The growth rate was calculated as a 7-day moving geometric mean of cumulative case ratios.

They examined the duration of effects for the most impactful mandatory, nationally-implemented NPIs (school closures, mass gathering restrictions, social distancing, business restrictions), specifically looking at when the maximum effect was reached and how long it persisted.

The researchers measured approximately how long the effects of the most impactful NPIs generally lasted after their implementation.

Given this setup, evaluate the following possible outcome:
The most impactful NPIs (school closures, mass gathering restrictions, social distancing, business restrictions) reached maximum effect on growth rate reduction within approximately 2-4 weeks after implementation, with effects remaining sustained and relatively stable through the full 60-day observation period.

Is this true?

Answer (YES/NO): NO